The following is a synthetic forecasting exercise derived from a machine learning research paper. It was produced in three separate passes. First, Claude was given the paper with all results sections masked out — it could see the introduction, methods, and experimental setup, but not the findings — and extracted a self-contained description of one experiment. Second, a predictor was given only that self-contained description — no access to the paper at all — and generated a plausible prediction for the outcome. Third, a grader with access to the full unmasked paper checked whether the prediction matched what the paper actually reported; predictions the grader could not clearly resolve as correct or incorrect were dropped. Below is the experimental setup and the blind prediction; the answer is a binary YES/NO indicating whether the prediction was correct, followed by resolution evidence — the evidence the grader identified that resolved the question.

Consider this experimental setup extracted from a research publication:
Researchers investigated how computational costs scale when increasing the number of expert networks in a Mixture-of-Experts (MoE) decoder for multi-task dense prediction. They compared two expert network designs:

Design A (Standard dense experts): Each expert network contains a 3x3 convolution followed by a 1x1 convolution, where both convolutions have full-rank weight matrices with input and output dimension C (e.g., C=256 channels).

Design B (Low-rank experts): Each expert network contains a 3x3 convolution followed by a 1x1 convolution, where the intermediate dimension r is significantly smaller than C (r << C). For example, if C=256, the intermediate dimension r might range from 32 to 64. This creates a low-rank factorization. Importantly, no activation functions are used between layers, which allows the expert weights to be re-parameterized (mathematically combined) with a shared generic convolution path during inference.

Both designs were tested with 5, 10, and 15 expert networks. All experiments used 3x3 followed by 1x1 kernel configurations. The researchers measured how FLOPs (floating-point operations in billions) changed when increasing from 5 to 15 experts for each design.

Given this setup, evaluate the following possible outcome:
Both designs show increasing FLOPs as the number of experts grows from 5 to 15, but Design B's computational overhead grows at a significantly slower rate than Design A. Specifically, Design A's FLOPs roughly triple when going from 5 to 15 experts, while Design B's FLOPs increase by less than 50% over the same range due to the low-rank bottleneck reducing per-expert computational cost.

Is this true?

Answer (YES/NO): NO